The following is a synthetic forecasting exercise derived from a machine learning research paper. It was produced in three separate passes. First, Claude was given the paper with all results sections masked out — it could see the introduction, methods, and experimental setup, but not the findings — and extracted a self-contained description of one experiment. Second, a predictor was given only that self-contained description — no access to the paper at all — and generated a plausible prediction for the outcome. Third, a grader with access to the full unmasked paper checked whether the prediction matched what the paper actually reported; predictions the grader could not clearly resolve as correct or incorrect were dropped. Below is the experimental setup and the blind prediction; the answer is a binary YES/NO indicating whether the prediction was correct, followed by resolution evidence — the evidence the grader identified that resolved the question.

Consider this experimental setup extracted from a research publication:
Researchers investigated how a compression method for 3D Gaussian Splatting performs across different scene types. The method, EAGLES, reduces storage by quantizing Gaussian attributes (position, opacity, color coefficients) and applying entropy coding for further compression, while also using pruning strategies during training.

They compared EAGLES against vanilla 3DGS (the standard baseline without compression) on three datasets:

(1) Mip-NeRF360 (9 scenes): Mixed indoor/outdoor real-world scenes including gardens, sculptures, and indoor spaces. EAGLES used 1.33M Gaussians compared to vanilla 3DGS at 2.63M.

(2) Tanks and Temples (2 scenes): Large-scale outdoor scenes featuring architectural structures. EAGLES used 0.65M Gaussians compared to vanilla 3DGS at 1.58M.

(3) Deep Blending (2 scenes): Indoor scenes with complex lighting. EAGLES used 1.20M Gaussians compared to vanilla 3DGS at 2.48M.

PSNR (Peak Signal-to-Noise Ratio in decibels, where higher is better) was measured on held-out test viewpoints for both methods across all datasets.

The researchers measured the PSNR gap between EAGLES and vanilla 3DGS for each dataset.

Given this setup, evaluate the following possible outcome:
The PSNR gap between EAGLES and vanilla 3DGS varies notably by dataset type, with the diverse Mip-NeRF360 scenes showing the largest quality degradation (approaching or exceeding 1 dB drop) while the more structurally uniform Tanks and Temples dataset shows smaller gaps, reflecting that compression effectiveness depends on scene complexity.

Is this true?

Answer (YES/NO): NO